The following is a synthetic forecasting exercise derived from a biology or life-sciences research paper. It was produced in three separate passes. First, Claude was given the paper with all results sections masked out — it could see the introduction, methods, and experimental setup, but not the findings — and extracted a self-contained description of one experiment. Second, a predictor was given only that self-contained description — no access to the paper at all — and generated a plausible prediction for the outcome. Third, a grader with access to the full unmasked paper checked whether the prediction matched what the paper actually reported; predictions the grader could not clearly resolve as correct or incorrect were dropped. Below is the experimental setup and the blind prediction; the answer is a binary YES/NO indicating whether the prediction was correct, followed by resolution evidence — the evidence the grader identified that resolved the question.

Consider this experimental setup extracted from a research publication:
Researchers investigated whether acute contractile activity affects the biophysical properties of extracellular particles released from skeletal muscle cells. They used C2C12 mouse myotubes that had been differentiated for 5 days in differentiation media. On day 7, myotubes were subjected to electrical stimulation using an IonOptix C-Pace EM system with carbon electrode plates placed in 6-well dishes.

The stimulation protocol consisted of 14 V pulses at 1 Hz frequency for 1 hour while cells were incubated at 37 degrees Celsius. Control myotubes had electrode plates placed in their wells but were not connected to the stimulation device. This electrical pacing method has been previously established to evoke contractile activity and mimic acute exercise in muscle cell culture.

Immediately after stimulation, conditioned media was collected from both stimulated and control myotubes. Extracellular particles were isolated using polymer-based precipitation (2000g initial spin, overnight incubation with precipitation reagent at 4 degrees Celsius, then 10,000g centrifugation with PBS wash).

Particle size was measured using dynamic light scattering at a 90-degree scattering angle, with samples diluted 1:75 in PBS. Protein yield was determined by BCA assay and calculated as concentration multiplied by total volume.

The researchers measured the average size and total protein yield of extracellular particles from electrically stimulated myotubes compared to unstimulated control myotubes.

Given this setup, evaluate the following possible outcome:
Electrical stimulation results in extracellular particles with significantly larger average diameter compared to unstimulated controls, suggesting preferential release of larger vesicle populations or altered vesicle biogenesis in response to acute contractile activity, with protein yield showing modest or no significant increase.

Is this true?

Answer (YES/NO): NO